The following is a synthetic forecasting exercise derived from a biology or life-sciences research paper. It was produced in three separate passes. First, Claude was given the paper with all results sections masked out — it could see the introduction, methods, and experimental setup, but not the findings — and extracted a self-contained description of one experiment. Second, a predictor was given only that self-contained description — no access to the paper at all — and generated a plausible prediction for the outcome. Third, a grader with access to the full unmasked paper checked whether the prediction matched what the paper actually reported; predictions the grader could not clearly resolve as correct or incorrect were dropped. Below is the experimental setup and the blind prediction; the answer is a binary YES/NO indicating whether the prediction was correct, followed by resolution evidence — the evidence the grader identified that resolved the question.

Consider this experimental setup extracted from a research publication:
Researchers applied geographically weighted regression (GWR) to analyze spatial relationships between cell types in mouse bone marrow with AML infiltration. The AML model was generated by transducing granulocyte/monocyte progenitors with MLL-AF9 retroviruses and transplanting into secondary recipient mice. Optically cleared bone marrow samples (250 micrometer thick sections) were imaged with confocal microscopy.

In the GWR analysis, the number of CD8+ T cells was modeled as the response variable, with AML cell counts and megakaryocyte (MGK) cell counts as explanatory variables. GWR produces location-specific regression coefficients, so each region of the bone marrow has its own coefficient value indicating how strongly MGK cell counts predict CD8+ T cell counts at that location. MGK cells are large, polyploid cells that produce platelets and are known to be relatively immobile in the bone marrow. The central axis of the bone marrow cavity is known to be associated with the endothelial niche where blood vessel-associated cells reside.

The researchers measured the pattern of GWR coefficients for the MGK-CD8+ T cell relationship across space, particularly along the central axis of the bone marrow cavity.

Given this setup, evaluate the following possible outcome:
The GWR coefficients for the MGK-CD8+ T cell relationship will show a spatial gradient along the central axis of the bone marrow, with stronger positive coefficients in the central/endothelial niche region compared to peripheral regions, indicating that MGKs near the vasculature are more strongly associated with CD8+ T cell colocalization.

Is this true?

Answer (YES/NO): NO